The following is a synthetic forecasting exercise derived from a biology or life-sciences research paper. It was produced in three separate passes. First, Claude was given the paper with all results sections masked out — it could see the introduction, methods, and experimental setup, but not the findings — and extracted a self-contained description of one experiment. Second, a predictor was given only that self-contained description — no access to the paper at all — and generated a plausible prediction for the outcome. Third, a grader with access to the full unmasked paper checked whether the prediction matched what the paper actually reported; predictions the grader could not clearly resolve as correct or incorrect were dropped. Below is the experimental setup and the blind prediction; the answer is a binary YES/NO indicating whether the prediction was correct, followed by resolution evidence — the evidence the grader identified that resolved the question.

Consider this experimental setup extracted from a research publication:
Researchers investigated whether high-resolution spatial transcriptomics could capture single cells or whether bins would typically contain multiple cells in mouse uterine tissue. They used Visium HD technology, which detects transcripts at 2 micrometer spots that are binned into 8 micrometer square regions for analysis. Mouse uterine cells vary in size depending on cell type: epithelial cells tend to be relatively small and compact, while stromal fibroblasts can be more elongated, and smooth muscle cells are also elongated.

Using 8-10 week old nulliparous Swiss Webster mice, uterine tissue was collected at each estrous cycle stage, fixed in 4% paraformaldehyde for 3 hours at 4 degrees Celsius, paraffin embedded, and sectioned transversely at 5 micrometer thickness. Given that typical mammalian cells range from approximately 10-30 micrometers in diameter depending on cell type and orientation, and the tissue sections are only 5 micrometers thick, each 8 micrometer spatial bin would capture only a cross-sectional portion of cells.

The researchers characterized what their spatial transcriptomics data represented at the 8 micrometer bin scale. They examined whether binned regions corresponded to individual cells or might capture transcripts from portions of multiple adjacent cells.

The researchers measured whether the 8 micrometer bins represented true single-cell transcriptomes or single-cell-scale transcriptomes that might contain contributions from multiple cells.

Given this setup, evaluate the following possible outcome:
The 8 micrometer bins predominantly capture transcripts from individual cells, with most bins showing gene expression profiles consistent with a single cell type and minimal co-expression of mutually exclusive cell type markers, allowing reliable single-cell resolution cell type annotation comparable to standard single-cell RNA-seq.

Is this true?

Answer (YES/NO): NO